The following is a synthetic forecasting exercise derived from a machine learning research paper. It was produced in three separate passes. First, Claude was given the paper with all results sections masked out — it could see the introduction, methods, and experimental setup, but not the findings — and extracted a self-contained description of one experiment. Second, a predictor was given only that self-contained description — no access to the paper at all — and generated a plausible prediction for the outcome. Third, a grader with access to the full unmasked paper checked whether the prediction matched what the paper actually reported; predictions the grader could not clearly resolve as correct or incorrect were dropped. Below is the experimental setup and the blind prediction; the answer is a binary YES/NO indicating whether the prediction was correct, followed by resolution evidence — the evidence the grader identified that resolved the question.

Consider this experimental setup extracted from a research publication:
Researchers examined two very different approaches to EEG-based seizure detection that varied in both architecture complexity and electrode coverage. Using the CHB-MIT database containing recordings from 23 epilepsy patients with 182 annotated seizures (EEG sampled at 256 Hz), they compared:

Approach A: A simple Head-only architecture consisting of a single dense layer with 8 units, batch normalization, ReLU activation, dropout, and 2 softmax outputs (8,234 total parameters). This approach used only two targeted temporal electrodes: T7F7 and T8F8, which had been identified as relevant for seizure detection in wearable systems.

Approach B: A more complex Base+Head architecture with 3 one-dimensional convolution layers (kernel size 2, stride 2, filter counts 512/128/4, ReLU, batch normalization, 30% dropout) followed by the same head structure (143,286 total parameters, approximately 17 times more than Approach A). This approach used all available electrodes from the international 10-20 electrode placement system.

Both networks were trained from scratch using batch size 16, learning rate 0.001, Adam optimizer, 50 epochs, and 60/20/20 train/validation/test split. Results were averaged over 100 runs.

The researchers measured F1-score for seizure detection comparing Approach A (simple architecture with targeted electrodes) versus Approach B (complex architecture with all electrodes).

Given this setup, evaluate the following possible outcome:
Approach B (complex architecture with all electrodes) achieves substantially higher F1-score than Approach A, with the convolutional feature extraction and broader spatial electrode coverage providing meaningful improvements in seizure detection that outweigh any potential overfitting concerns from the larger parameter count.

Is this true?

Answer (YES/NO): NO